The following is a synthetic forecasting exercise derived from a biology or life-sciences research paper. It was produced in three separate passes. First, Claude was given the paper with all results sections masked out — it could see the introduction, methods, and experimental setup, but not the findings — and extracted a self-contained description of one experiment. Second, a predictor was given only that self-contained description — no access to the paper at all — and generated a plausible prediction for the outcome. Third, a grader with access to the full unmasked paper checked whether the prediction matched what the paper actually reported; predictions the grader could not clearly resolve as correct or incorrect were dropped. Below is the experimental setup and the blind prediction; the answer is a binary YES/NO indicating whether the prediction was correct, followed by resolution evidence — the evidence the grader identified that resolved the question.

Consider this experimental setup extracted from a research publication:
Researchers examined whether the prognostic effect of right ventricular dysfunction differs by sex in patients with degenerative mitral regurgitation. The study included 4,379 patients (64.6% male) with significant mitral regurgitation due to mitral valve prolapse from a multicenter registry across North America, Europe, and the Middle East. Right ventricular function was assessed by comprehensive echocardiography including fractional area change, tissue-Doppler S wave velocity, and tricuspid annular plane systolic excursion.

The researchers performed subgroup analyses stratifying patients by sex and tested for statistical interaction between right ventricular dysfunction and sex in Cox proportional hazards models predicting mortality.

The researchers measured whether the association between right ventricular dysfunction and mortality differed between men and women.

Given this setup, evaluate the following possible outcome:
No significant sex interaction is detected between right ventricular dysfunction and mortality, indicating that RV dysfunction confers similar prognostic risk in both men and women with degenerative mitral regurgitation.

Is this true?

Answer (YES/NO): YES